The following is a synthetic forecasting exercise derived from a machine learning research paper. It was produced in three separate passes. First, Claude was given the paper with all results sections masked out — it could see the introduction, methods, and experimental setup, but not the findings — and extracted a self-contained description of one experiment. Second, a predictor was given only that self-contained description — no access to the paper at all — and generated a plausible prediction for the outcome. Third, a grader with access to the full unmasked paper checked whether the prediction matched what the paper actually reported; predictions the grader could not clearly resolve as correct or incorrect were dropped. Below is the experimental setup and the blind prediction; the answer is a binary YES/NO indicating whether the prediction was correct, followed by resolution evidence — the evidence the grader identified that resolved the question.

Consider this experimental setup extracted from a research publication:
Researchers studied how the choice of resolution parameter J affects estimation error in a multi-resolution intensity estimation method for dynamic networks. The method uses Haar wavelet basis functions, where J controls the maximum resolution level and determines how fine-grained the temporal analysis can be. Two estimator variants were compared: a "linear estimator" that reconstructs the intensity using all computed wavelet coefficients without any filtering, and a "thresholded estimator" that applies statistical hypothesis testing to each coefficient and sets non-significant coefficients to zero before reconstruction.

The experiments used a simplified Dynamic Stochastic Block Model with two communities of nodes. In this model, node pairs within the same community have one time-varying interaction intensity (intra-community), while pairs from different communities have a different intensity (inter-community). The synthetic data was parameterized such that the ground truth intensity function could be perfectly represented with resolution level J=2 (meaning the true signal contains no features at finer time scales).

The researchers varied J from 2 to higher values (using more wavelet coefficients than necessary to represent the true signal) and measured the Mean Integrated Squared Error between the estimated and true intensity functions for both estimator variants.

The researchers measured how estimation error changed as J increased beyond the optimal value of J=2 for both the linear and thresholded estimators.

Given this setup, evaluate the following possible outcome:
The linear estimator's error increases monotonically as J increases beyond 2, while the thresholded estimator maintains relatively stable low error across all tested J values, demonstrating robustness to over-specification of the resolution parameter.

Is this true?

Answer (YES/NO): YES